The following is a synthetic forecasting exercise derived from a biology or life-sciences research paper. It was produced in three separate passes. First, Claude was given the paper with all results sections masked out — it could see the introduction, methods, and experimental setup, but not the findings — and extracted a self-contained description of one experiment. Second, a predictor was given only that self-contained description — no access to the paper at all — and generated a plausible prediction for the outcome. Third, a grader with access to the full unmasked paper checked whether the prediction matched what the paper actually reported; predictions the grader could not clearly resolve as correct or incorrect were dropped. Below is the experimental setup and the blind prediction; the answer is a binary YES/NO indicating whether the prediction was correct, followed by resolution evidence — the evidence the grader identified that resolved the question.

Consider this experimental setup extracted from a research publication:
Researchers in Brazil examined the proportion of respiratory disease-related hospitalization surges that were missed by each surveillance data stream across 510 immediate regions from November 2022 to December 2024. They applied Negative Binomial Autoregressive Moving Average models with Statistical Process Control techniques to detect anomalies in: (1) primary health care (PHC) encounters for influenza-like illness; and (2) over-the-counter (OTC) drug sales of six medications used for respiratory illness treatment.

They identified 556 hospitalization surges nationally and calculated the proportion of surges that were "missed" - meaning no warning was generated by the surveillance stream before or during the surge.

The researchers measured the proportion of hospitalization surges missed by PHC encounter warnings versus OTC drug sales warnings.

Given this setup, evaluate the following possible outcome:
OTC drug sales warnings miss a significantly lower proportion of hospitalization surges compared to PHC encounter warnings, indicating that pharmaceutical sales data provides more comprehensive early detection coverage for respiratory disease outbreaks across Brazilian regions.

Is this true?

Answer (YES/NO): YES